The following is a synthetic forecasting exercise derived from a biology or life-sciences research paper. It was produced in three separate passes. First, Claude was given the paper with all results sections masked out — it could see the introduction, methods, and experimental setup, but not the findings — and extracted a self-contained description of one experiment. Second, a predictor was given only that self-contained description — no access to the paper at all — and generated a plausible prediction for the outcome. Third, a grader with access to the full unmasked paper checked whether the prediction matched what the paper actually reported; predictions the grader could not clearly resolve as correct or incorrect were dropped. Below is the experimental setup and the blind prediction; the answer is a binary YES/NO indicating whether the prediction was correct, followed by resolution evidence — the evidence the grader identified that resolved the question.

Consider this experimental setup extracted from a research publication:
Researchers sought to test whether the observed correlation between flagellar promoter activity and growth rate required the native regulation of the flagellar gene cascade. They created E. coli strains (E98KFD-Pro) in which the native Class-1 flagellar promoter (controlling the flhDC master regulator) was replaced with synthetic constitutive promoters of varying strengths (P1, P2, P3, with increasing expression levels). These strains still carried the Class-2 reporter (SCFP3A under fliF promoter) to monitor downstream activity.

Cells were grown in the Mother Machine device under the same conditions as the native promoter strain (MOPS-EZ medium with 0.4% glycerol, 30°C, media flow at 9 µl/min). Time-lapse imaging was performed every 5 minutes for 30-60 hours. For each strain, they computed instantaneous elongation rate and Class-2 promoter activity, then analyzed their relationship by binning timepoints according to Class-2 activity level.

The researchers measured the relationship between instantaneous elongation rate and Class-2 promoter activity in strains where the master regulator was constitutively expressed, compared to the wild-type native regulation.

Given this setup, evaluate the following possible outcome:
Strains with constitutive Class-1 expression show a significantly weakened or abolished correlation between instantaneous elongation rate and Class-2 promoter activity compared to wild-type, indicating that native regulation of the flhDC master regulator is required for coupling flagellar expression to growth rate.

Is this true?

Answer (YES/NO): NO